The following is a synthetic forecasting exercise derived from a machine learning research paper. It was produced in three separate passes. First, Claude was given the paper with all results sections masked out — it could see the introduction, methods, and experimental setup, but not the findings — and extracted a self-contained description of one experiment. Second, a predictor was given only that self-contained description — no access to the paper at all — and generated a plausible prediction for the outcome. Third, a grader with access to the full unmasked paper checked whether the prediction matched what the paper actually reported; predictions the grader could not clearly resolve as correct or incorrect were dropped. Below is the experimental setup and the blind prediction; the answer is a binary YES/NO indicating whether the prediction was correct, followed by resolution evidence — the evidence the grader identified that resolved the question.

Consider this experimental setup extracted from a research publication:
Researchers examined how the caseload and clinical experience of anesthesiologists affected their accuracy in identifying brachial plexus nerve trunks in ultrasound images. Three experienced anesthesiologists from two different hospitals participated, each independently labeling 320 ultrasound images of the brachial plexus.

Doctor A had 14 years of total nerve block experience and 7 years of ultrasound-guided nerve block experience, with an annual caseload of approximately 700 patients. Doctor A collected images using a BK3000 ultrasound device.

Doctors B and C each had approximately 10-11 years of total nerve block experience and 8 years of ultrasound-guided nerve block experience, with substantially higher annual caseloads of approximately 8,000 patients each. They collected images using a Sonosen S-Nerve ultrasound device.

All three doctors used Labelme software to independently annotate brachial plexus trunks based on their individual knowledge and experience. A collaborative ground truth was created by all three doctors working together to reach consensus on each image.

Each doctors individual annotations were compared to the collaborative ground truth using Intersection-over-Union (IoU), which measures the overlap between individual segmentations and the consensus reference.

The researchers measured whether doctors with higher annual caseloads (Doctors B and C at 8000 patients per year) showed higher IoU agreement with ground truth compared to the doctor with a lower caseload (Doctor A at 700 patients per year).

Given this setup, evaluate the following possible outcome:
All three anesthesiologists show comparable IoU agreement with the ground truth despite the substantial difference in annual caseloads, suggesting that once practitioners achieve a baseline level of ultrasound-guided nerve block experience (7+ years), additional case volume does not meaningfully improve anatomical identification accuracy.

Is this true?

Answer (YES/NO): NO